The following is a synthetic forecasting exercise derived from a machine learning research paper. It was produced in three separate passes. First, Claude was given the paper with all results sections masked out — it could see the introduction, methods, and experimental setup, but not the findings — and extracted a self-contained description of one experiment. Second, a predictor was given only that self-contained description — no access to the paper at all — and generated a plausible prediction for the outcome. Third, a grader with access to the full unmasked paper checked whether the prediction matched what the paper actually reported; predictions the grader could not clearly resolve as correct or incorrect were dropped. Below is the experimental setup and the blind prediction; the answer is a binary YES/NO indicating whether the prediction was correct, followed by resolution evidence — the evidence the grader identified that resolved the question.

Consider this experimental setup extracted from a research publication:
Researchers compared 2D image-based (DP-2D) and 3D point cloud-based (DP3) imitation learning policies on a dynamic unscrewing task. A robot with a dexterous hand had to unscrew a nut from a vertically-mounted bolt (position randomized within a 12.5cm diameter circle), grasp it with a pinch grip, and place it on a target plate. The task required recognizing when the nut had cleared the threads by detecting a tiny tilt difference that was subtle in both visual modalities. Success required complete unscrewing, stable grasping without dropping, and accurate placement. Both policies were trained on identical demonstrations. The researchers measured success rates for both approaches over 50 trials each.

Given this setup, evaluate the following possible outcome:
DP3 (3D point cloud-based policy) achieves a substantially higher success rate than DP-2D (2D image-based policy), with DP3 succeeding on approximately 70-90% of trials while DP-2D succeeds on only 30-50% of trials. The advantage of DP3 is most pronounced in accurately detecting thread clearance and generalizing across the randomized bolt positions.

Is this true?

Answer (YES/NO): NO